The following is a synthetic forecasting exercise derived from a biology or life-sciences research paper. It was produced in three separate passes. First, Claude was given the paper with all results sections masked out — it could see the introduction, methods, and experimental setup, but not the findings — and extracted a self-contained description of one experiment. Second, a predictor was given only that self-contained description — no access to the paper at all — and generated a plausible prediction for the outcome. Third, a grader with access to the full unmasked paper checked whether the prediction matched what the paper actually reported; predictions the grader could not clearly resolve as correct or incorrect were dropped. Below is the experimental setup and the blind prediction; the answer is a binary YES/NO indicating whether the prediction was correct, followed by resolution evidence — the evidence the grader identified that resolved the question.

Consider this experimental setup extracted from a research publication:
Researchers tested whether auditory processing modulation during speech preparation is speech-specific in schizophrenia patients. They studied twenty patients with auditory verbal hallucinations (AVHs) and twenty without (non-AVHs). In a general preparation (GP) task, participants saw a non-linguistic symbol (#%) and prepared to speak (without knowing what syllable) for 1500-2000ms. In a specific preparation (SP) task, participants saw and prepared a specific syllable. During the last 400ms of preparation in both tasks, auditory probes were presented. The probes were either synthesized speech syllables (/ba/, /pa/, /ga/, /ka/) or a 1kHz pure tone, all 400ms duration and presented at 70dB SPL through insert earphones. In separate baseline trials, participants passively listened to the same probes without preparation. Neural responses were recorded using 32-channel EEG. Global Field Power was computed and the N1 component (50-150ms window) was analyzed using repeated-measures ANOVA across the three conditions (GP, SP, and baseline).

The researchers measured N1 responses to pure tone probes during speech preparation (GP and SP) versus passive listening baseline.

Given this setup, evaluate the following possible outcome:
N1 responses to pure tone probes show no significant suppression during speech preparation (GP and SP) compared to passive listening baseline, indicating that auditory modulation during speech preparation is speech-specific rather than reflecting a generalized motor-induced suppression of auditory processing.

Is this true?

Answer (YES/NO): YES